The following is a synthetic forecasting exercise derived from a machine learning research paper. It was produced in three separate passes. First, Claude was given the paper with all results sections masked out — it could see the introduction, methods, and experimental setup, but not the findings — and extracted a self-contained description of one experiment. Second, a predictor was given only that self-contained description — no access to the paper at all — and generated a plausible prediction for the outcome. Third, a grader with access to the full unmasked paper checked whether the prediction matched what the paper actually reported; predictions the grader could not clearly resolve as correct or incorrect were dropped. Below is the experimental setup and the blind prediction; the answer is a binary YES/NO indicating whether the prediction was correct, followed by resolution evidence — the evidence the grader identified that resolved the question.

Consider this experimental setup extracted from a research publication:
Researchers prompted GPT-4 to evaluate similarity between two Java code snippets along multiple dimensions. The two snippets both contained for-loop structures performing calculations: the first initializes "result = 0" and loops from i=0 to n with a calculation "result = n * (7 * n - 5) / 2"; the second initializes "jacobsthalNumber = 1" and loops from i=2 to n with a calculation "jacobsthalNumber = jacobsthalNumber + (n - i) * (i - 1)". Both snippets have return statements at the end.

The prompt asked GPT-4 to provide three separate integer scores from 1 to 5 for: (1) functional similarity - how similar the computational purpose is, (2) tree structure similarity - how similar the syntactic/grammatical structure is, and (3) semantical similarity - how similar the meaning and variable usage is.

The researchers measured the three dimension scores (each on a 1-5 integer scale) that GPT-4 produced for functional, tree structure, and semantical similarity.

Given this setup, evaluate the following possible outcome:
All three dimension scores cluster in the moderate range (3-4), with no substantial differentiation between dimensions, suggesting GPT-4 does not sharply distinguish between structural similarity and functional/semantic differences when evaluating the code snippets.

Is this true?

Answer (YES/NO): NO